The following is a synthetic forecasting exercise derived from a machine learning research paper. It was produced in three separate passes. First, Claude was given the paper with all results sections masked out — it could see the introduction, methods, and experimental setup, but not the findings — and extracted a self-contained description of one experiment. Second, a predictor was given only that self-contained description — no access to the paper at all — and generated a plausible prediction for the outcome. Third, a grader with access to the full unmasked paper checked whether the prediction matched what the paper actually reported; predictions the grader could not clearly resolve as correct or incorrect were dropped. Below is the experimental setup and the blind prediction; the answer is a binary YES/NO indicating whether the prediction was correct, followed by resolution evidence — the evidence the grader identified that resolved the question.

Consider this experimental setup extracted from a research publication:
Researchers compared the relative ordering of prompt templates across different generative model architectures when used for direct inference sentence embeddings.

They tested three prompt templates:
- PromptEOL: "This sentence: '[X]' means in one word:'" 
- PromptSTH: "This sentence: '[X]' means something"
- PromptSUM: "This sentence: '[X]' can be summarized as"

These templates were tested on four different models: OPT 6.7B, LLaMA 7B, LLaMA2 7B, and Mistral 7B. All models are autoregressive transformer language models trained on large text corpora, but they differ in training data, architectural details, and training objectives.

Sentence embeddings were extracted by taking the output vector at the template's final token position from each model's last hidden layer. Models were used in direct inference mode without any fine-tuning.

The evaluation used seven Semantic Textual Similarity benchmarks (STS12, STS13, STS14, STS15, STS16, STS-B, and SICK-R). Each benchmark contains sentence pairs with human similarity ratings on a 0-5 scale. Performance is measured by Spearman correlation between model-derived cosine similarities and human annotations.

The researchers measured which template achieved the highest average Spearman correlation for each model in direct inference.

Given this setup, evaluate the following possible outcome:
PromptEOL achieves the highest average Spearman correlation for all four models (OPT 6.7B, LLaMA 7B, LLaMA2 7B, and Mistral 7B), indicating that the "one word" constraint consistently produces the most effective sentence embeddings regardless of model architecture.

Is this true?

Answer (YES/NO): YES